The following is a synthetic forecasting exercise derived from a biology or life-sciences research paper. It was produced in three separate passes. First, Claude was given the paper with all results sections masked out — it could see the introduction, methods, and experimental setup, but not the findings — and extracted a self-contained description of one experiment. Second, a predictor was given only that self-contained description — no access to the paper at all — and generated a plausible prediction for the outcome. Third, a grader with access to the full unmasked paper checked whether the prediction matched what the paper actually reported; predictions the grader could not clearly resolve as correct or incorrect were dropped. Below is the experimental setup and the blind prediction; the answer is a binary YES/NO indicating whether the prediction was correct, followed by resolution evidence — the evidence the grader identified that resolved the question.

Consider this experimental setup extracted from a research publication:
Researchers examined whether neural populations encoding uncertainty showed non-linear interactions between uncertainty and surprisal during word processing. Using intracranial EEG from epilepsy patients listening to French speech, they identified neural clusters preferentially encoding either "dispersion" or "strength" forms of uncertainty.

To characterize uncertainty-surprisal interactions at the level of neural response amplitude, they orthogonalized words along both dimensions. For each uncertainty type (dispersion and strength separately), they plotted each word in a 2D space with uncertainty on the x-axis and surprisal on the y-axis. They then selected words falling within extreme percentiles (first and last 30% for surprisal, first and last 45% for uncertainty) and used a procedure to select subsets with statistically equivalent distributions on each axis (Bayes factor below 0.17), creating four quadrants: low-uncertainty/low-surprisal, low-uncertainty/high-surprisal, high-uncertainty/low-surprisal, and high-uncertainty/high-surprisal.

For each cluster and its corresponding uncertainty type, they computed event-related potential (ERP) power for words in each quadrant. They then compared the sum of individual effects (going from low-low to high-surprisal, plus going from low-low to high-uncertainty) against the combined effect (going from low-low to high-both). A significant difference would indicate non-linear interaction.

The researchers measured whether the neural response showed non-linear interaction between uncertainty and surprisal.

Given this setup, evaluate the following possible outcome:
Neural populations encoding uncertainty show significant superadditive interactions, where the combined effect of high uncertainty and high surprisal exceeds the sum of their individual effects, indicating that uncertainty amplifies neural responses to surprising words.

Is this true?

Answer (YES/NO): YES